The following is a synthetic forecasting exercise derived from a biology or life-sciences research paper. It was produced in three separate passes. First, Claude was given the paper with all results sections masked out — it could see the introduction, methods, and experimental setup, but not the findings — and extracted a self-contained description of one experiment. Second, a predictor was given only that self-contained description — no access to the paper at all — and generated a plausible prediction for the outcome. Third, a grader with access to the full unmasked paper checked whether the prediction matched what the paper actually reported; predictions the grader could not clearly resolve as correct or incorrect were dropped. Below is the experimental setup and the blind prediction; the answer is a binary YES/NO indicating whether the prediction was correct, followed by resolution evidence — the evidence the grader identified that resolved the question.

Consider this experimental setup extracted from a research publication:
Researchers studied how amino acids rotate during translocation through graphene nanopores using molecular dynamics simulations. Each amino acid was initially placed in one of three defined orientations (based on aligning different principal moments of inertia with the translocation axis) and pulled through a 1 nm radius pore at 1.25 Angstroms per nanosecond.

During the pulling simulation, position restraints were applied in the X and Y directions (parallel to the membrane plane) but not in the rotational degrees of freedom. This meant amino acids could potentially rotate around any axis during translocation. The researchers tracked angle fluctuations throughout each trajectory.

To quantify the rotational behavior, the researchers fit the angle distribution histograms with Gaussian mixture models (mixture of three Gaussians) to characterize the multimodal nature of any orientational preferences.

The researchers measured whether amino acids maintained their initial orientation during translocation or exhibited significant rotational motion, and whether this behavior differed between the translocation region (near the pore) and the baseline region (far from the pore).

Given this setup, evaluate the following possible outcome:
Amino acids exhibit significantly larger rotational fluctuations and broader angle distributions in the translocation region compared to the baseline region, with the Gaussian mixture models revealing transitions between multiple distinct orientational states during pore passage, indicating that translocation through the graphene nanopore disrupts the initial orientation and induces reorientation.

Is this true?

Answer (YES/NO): NO